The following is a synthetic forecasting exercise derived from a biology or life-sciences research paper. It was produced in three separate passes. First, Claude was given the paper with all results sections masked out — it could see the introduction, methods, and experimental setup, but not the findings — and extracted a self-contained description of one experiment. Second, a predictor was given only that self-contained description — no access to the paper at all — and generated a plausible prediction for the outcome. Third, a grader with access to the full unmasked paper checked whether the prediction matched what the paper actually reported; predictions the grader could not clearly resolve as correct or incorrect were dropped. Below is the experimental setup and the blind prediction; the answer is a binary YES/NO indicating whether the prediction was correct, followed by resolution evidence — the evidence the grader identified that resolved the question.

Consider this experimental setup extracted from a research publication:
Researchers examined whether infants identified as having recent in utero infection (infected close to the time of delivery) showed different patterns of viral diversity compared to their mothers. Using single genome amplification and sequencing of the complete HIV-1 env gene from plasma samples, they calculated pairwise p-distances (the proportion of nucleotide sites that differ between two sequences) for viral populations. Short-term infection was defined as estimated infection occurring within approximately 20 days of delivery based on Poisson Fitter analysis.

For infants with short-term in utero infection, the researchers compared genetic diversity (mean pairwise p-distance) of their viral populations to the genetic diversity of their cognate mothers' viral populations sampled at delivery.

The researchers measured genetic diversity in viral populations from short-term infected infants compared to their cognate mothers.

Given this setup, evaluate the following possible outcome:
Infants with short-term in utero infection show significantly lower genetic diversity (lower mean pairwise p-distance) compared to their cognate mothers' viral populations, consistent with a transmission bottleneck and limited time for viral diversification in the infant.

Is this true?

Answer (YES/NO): YES